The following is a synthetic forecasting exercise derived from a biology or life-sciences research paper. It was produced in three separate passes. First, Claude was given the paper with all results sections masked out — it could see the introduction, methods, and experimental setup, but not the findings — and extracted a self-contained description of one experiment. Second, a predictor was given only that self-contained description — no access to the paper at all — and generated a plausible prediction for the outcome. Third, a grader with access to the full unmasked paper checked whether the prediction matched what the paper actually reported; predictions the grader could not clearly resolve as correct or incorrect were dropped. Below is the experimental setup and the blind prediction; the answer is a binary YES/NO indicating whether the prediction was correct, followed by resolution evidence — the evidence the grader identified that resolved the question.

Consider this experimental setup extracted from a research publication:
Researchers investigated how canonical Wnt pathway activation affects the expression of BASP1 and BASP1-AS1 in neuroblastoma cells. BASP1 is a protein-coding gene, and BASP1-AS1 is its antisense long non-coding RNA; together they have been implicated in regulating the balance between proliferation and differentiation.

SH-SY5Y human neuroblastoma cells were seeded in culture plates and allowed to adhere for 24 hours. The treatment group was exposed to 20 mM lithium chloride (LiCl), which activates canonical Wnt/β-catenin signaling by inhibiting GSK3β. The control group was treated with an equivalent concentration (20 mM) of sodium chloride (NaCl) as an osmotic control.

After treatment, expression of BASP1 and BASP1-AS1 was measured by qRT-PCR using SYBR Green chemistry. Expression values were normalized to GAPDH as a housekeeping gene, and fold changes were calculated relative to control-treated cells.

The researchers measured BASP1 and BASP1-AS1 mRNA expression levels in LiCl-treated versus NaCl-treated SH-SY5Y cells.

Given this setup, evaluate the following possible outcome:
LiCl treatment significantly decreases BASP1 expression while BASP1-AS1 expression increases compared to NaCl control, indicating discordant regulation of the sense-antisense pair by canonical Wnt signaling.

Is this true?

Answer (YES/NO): NO